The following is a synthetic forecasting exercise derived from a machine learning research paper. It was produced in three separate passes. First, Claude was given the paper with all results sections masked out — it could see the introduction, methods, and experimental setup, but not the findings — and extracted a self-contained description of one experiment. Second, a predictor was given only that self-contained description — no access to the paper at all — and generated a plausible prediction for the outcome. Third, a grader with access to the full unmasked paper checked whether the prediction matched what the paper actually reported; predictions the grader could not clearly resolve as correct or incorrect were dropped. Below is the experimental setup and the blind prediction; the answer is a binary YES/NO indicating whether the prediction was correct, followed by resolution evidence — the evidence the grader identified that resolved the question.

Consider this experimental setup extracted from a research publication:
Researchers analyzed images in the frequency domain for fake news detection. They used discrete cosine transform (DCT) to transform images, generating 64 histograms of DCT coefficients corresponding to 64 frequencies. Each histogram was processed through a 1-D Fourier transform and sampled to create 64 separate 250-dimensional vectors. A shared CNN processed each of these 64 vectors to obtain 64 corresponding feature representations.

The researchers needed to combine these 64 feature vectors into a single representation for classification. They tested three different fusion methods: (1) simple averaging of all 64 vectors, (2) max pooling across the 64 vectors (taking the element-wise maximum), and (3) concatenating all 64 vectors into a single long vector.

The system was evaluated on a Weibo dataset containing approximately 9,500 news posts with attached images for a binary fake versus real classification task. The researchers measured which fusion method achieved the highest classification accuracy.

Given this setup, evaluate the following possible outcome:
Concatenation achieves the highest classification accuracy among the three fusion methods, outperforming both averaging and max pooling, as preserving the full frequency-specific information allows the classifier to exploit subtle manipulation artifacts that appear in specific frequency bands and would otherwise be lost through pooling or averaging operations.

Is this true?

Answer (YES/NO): YES